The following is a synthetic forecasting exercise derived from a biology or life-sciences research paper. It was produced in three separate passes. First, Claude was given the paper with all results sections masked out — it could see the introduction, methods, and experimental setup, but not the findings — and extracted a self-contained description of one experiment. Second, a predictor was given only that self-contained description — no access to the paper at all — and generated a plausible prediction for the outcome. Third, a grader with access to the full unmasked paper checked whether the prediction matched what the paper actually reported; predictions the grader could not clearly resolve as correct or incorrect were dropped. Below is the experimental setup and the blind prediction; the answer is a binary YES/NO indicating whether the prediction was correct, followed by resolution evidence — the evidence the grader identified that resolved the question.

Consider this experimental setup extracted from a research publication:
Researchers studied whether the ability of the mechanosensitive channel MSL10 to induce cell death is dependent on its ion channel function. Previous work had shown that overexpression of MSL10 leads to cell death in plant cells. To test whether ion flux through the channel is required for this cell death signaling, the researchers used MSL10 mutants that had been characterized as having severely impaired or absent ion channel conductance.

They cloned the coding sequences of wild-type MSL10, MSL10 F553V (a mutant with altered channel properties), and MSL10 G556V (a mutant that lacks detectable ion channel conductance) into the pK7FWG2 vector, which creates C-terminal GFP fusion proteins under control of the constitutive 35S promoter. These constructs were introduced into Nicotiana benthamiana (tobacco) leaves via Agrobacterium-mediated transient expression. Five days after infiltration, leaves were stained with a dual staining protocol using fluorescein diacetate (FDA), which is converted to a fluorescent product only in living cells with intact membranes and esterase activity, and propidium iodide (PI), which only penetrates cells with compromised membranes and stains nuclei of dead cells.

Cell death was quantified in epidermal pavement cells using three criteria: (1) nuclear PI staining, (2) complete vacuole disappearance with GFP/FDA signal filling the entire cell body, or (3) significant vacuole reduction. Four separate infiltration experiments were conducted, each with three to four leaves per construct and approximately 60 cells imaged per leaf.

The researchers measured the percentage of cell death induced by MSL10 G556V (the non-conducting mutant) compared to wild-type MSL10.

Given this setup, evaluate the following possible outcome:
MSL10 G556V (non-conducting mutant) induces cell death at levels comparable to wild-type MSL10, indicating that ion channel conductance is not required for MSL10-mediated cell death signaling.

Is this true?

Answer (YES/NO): YES